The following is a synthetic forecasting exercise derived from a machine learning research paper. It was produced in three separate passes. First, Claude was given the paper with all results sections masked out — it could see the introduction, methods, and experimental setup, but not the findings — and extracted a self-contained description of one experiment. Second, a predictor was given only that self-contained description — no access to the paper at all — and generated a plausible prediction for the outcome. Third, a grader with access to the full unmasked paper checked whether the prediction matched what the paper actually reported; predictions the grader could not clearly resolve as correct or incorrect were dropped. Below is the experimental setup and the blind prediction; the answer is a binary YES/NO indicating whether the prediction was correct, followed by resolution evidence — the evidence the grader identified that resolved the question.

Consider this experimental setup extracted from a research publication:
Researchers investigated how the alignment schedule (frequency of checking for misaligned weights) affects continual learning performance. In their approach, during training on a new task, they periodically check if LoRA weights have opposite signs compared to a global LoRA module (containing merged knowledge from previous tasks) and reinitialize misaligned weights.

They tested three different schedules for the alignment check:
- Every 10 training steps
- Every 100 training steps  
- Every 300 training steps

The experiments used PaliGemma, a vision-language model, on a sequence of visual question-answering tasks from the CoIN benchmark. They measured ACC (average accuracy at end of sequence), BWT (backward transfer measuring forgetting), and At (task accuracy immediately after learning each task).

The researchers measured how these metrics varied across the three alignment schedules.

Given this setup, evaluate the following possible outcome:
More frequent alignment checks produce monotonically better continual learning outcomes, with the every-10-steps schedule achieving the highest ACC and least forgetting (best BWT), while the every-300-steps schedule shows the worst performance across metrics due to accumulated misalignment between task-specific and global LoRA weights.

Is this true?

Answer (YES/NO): NO